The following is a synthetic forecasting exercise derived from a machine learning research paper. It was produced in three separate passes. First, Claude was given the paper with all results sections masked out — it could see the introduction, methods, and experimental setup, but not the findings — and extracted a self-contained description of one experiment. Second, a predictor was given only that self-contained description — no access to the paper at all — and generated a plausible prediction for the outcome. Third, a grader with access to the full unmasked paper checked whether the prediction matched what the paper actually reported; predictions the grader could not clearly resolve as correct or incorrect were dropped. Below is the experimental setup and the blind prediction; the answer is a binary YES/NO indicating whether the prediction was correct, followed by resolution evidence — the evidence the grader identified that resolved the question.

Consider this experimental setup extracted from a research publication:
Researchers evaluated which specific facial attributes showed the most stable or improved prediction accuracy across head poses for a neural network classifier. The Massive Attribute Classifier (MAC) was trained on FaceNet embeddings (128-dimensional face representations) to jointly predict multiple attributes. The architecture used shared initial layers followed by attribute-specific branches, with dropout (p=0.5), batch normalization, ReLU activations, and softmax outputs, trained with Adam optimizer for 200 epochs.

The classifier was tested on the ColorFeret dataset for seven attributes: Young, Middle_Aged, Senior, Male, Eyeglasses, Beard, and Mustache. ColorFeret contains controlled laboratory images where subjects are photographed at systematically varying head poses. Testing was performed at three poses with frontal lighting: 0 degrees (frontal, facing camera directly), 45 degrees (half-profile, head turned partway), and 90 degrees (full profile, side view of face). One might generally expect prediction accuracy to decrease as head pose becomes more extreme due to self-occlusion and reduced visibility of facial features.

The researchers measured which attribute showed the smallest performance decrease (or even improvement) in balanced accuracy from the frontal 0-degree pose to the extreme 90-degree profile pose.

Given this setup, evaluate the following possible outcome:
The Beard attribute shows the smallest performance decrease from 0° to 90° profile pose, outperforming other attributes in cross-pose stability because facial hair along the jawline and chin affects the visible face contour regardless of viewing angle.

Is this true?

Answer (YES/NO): NO